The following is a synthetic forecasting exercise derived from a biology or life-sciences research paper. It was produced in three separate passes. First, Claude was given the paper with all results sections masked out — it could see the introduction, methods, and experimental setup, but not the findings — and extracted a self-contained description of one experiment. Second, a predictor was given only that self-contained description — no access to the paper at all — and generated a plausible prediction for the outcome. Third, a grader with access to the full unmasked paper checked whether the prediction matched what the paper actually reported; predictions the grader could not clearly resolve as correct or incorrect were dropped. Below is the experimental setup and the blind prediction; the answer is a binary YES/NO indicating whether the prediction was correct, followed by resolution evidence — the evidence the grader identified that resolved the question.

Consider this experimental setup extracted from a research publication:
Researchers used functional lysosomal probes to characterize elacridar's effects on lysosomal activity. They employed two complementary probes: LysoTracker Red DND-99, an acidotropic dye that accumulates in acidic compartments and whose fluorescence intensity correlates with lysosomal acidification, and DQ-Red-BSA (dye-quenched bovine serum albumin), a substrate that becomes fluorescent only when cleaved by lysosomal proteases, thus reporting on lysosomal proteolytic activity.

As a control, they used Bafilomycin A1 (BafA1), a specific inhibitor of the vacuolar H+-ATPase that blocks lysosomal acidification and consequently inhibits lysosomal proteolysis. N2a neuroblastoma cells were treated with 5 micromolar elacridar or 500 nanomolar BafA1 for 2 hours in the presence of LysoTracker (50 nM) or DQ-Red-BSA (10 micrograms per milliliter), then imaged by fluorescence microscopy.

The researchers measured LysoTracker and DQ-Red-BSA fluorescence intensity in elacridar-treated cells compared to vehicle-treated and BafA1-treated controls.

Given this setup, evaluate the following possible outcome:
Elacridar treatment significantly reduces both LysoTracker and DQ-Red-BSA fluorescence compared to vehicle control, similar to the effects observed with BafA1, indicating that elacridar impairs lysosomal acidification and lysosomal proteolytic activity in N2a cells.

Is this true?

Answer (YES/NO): NO